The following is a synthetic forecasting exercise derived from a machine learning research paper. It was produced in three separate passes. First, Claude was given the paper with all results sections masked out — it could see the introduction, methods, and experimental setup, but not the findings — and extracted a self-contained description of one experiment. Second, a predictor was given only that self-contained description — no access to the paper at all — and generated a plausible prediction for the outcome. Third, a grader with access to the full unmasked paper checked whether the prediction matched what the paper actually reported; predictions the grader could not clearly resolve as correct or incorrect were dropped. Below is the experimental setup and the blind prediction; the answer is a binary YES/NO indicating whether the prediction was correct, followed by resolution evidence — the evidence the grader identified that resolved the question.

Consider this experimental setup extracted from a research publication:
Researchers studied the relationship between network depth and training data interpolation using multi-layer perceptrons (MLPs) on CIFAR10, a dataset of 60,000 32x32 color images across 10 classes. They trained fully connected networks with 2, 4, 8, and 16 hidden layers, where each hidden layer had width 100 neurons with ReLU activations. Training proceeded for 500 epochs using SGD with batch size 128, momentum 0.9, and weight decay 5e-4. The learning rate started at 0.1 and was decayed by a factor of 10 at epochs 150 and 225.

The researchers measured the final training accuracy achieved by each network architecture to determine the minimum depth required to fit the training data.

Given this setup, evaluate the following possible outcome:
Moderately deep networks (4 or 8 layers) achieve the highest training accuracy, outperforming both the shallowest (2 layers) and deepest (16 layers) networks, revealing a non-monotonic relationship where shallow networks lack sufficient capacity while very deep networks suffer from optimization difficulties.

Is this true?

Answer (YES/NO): NO